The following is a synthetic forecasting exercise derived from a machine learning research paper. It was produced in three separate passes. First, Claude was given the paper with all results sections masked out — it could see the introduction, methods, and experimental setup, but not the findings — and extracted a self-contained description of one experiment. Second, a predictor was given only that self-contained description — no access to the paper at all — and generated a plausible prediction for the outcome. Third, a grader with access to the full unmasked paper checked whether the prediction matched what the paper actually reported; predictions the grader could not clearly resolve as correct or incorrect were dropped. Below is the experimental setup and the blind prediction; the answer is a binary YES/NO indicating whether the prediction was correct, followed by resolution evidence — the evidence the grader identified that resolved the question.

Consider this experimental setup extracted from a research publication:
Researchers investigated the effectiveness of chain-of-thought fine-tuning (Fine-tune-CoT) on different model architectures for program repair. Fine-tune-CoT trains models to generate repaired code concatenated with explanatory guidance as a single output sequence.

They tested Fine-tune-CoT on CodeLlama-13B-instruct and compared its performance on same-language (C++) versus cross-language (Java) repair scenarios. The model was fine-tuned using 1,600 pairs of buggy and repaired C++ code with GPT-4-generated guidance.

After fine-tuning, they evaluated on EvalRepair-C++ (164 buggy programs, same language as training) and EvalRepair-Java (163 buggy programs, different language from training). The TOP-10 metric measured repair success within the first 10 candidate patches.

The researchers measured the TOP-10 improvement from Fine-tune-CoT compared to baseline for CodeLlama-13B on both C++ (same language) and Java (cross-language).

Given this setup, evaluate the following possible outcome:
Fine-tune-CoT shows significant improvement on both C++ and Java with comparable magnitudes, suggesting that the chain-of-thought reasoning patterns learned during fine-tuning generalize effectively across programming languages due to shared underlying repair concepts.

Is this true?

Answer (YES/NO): NO